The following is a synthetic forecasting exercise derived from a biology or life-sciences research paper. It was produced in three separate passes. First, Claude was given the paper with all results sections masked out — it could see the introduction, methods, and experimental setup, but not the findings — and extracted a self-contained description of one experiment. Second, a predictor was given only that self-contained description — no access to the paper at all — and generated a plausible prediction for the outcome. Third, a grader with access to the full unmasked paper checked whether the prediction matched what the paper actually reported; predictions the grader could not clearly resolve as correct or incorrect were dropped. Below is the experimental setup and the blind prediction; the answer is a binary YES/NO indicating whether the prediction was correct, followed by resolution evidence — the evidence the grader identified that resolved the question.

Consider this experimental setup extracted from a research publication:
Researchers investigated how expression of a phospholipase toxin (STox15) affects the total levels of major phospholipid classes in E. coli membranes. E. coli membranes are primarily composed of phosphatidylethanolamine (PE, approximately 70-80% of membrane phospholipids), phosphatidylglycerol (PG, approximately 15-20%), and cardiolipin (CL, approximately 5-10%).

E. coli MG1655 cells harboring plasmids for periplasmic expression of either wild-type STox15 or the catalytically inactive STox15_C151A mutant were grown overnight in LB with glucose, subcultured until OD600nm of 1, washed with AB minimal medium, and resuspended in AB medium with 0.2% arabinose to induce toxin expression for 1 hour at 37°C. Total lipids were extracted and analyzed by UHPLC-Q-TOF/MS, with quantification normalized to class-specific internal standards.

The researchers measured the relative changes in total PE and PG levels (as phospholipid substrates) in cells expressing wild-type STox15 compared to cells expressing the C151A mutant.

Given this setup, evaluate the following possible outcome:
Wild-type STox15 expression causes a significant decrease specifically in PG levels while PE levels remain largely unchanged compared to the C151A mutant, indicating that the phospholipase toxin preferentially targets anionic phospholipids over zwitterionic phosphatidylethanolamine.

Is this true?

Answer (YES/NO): NO